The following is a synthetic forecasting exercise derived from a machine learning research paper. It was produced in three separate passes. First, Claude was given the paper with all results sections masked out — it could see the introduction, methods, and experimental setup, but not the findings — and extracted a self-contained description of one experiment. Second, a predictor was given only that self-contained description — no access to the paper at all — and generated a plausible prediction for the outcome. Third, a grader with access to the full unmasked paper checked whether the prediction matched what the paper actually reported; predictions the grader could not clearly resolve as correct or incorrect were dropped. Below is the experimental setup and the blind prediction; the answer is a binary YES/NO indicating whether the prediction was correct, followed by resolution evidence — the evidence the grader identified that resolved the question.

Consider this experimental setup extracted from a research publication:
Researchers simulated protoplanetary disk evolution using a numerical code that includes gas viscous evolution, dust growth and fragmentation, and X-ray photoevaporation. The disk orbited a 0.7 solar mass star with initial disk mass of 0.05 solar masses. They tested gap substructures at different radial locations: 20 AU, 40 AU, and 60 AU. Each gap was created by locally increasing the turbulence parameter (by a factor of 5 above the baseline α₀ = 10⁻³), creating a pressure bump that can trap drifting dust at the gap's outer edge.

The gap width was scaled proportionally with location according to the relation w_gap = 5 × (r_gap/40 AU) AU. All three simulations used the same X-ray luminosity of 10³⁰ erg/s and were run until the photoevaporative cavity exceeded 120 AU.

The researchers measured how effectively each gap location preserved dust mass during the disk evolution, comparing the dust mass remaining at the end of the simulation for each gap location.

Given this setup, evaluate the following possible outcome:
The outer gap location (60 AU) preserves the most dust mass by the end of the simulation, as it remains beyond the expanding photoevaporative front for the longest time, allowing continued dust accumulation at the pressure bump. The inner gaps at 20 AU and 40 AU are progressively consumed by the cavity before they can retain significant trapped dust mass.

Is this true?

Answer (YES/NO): NO